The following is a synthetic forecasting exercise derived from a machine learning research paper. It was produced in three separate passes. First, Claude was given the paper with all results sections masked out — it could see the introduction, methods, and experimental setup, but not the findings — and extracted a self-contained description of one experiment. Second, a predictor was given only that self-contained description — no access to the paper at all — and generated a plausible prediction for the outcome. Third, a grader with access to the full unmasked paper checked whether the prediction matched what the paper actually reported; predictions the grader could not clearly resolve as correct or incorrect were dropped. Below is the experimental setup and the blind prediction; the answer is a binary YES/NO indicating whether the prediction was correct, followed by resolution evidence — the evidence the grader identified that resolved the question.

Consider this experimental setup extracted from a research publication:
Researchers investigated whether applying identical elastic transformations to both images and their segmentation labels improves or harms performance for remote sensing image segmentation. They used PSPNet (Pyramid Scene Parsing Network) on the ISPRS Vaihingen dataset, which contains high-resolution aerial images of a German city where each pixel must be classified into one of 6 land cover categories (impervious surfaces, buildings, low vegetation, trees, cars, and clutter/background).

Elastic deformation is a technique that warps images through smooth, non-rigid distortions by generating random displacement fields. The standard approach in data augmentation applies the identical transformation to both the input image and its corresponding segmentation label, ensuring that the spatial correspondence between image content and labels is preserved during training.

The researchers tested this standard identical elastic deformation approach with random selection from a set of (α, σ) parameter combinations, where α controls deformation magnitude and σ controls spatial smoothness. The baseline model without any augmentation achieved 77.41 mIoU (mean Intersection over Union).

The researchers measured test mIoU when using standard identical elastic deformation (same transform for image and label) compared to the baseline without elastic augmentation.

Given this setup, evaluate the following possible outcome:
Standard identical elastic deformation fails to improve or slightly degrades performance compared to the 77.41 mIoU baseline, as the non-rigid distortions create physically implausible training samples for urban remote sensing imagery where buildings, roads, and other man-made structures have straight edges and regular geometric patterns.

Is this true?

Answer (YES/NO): NO